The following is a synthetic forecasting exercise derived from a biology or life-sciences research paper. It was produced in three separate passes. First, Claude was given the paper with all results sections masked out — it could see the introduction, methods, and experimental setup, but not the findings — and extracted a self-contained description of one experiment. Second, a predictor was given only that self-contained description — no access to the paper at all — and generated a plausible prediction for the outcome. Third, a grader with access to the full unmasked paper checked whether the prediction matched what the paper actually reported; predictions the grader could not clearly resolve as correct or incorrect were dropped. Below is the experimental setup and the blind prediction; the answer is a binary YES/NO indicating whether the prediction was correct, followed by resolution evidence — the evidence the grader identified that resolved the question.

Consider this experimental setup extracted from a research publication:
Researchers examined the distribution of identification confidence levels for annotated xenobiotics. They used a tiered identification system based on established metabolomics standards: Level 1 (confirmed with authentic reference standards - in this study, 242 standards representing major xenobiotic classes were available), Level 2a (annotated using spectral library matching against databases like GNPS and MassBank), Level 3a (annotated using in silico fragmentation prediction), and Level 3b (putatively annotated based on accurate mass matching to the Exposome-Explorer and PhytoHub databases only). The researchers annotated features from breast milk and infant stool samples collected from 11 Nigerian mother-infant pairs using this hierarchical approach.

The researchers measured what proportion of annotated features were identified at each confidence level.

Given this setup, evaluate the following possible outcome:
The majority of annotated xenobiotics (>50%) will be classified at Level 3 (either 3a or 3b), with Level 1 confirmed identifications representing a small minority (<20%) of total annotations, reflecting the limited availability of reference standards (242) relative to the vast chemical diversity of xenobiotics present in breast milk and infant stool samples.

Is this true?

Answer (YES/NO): YES